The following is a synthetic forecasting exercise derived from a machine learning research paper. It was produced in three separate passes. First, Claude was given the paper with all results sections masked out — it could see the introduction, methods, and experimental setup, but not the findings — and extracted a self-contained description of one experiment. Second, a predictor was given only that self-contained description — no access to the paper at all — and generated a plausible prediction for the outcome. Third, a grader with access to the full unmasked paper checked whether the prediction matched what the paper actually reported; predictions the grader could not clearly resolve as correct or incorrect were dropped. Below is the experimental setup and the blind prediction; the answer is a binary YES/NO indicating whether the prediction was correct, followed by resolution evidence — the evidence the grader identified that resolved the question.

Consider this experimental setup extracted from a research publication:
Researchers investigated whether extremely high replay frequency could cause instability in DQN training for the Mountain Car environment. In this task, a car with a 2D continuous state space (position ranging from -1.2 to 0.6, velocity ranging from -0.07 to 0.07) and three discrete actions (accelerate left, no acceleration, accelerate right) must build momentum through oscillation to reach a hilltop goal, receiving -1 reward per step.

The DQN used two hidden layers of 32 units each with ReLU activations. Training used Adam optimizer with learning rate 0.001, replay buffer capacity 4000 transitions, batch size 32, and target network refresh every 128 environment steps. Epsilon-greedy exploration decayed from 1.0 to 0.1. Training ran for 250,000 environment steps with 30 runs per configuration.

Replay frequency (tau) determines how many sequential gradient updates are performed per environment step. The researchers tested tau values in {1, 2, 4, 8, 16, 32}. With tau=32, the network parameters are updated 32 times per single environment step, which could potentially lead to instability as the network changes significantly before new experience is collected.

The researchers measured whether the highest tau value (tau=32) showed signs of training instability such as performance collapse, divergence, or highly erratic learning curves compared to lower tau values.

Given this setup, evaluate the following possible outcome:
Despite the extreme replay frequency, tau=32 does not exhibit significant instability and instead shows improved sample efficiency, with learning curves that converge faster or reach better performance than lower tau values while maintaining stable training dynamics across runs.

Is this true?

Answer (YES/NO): YES